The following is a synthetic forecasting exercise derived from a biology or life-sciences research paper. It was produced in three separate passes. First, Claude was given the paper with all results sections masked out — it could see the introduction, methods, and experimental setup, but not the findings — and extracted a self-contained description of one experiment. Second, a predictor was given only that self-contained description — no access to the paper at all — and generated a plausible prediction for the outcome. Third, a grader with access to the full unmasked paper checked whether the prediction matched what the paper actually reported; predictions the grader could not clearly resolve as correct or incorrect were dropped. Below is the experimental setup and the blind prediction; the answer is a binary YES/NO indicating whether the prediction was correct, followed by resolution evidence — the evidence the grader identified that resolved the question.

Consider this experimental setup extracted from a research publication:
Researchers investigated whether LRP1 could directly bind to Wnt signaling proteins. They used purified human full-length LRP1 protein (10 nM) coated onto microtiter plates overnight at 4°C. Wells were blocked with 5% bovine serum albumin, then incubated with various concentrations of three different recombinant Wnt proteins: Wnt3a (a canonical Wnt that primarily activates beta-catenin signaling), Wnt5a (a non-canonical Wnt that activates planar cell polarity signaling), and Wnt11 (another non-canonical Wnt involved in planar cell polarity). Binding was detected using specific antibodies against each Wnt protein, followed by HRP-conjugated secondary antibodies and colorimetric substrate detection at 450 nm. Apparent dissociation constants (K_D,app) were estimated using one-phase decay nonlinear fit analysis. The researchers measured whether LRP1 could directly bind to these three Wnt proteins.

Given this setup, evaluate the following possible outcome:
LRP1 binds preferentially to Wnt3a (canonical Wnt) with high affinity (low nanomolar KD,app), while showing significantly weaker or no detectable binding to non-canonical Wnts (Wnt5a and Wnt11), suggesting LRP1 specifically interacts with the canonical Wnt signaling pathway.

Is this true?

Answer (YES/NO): NO